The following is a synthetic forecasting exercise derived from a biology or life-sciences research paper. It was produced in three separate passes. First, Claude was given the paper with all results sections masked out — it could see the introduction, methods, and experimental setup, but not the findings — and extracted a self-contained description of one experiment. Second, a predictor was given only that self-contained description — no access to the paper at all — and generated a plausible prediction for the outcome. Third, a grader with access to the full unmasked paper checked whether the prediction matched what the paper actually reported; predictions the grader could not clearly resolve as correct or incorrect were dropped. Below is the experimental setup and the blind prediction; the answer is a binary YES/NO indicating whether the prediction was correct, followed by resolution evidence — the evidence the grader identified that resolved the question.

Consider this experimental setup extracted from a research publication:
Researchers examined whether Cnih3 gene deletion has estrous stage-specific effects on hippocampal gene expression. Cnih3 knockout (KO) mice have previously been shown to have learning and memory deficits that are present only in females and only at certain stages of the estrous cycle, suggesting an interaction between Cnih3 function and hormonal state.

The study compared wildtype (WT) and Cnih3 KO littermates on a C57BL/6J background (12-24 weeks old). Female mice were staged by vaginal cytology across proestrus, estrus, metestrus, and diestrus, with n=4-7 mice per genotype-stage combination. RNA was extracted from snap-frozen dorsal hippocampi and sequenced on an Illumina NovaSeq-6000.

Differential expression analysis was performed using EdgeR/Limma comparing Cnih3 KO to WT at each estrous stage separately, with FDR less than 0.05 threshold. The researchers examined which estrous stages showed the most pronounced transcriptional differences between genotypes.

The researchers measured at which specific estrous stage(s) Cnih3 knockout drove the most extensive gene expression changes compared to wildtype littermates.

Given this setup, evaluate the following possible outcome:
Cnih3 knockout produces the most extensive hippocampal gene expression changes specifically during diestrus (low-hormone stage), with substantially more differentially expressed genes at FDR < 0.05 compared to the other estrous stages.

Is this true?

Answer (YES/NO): NO